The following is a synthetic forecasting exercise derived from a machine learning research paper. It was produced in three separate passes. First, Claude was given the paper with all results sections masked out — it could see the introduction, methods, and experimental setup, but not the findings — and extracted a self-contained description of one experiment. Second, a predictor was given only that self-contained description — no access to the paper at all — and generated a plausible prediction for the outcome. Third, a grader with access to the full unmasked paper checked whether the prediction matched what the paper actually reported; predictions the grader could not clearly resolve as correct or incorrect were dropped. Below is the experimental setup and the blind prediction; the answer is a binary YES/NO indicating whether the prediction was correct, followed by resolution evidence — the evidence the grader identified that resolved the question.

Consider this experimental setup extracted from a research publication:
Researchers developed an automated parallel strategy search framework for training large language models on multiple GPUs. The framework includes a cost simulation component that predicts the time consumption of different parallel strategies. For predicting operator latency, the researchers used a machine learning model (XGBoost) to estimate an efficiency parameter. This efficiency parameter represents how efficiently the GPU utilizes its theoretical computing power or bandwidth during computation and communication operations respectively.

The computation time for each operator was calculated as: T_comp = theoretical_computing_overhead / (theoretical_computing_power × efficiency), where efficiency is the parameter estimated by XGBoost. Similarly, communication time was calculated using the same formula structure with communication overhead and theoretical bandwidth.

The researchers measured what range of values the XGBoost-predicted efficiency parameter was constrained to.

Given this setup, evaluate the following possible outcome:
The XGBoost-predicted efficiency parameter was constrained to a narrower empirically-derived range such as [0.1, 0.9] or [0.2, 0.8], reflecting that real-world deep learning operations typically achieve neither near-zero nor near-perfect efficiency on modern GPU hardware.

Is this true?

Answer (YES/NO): NO